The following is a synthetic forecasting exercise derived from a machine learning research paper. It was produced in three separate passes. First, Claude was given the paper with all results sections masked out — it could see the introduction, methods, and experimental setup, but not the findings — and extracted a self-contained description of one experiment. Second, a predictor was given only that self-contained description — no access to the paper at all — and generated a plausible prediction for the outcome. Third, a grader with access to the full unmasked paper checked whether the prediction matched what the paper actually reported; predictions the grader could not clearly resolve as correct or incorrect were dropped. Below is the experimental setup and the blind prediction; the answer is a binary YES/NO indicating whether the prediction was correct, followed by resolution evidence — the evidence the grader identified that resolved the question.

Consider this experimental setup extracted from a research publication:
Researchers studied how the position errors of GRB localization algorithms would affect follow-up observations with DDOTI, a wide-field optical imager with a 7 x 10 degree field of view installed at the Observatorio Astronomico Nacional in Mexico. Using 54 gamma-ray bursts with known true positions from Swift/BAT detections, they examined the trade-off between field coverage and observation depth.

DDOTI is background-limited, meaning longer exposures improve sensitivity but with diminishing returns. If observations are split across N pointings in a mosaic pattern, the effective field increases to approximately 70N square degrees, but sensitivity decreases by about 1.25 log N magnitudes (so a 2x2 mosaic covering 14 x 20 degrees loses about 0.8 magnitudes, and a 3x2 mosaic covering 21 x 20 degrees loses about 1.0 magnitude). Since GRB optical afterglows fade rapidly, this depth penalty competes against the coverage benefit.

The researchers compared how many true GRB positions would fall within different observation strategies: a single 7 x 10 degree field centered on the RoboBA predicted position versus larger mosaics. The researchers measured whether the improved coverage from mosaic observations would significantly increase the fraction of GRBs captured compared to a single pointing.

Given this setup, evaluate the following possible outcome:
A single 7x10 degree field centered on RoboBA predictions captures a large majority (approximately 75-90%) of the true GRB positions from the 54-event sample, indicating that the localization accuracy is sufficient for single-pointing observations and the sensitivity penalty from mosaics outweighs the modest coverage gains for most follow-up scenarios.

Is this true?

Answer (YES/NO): NO